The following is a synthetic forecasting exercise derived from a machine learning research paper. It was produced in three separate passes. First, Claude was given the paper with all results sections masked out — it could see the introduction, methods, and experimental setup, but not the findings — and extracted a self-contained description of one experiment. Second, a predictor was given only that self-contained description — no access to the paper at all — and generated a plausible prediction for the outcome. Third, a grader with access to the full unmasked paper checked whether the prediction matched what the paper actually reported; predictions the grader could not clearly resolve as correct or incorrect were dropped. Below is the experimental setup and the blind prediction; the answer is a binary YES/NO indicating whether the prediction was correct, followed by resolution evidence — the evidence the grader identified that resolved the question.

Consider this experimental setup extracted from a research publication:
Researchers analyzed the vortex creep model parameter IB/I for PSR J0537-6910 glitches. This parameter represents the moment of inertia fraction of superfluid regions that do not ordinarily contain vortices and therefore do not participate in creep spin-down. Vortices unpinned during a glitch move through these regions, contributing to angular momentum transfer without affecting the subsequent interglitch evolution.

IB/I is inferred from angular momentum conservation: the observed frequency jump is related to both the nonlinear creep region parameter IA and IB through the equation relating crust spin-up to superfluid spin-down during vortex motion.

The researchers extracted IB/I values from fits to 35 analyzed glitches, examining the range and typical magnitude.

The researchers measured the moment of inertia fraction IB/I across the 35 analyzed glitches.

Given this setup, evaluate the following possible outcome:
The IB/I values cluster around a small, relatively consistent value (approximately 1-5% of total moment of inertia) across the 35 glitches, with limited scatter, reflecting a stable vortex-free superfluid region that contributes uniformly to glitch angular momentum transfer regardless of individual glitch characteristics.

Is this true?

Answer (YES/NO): NO